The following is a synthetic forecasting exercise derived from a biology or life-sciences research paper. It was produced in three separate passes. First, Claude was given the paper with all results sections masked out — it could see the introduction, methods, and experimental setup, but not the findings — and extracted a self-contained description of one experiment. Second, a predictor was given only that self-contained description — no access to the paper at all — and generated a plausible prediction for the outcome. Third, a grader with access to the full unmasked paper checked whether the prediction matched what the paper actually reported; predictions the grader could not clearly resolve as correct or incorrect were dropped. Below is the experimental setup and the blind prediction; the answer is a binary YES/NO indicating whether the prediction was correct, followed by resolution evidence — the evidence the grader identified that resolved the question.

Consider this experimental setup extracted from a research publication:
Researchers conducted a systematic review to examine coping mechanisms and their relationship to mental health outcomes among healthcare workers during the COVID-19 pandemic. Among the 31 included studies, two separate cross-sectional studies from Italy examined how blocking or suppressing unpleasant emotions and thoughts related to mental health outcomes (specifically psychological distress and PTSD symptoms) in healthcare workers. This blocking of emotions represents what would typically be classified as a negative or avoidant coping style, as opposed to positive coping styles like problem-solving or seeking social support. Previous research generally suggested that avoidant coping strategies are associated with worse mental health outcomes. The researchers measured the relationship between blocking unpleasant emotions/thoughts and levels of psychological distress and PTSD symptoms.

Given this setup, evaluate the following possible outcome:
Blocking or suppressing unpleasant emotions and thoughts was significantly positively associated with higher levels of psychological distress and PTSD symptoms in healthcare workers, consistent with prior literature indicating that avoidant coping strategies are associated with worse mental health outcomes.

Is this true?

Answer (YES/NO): NO